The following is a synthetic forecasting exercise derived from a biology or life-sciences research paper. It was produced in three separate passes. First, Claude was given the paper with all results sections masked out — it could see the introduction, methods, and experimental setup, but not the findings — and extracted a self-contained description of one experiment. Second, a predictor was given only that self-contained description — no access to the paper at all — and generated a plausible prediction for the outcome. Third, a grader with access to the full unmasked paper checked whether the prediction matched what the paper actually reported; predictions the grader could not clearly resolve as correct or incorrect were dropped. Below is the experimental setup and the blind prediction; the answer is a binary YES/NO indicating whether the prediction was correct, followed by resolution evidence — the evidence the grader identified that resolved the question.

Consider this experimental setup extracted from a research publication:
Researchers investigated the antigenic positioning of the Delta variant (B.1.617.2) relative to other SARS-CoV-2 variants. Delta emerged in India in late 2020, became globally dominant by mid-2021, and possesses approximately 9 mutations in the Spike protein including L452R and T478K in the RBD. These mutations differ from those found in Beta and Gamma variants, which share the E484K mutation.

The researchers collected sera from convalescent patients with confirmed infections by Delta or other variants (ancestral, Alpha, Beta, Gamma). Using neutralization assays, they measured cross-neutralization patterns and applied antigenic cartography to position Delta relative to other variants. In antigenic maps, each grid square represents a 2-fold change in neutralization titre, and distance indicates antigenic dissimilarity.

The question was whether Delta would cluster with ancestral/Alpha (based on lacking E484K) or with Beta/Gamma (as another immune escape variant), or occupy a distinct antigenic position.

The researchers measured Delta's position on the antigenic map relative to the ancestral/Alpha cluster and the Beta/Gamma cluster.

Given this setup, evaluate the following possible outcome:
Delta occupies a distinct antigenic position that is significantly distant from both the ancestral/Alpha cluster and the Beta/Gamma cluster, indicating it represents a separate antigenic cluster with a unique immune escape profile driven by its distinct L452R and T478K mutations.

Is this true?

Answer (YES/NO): NO